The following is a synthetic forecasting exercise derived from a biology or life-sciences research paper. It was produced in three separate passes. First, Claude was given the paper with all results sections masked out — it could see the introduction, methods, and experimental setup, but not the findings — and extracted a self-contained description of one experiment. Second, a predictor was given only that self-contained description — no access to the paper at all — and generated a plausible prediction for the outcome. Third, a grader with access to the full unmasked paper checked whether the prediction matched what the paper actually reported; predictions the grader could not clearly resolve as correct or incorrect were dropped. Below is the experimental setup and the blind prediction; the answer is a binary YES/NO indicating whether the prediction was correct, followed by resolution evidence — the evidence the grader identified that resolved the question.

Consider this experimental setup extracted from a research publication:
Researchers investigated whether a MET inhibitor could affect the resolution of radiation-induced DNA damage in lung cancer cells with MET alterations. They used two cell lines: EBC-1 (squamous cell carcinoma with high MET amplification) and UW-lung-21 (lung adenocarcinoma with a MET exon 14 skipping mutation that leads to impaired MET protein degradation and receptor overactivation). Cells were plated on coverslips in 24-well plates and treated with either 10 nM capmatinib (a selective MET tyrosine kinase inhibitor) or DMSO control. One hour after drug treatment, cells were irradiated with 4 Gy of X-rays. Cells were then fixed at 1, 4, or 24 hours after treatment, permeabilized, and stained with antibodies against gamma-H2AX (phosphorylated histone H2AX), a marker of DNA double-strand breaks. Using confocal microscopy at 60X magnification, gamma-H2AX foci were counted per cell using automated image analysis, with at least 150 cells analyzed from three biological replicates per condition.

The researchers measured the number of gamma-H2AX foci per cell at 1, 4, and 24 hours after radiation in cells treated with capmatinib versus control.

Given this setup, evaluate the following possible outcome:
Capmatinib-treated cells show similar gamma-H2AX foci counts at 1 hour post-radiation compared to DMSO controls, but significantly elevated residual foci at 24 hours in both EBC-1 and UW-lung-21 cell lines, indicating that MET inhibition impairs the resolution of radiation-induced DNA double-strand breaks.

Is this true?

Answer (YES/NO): NO